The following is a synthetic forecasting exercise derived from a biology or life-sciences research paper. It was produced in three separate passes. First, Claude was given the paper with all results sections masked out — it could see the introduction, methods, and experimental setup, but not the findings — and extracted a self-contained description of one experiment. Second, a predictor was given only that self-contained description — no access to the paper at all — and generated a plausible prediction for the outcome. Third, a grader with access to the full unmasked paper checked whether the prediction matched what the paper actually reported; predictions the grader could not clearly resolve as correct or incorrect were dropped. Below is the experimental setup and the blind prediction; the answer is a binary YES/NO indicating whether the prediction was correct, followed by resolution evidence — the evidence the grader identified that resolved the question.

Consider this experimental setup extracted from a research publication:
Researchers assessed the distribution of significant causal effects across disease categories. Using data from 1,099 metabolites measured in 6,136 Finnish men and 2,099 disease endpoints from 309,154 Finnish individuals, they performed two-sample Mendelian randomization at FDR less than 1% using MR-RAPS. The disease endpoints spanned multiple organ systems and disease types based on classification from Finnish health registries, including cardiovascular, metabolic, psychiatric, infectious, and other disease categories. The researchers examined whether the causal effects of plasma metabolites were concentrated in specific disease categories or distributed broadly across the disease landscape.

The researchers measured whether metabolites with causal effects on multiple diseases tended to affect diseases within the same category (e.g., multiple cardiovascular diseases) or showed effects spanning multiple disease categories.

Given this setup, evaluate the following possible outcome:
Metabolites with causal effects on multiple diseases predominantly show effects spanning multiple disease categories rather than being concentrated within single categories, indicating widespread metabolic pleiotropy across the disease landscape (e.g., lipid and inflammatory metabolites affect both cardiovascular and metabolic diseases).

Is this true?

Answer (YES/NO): YES